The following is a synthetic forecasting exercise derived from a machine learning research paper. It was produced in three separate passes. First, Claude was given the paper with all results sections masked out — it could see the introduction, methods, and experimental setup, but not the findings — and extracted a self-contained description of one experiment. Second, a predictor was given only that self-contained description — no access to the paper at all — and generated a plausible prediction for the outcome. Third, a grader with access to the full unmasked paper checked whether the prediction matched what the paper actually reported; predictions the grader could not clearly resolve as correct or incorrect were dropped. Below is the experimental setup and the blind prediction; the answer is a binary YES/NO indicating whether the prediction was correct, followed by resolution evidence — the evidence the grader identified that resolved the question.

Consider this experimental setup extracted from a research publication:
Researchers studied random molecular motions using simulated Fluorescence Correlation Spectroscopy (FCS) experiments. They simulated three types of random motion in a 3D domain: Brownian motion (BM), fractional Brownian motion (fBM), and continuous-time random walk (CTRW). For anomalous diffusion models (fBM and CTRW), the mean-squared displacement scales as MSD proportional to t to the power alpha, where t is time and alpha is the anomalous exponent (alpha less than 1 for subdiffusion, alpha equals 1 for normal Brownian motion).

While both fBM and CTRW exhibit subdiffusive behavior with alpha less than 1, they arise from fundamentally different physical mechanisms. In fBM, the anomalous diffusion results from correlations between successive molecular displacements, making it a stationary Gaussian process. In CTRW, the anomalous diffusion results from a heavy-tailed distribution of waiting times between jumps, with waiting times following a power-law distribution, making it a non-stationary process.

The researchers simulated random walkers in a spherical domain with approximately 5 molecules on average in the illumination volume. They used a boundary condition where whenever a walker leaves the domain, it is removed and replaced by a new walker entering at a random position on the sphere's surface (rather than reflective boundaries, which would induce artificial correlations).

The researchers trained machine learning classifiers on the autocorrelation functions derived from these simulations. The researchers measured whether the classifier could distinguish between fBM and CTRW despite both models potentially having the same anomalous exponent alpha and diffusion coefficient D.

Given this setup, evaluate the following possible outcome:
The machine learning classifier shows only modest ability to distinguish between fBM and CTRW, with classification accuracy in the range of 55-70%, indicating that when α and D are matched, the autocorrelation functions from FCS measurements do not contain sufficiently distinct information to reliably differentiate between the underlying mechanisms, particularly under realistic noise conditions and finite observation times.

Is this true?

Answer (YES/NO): NO